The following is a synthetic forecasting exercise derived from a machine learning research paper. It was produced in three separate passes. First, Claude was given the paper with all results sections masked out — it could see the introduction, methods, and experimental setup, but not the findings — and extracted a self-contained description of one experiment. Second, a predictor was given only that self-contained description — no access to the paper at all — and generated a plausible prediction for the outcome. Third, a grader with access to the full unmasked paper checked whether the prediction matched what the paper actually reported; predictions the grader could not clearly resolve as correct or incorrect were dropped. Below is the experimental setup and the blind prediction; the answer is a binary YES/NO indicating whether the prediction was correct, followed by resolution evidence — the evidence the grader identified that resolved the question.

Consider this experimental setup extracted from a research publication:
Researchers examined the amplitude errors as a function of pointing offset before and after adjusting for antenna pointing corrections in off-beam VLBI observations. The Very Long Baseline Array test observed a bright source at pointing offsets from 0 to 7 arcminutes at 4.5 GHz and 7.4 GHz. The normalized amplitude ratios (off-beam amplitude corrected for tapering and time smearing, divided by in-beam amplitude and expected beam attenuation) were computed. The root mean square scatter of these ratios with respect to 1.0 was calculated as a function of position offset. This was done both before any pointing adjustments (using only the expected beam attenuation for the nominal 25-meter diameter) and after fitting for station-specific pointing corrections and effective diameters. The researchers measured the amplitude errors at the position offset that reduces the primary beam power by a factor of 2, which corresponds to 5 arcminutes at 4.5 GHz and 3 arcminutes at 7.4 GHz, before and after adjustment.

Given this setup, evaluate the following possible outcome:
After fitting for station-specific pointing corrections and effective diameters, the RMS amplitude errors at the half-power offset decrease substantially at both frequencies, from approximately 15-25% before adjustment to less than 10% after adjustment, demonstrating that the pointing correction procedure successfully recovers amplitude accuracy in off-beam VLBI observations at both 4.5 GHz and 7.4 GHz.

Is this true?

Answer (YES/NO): NO